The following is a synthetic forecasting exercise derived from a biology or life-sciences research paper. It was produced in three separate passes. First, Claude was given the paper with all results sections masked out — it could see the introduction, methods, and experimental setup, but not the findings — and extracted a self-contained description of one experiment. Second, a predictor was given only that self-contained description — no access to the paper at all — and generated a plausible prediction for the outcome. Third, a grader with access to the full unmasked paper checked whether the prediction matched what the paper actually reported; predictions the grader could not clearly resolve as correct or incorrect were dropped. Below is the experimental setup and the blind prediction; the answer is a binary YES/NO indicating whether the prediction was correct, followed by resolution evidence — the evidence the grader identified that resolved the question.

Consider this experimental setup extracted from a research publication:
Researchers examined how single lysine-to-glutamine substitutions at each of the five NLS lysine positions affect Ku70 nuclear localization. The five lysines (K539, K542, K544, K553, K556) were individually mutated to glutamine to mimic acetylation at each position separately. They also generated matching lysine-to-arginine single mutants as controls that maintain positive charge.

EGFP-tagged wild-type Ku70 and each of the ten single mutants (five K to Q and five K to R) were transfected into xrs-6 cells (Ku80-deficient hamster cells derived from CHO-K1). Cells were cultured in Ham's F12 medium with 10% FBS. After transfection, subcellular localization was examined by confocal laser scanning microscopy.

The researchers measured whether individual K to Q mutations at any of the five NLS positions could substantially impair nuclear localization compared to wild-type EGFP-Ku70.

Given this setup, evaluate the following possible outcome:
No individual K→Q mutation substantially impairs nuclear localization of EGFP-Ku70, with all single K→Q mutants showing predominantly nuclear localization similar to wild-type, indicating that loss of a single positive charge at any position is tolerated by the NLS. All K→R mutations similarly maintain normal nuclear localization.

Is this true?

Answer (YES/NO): NO